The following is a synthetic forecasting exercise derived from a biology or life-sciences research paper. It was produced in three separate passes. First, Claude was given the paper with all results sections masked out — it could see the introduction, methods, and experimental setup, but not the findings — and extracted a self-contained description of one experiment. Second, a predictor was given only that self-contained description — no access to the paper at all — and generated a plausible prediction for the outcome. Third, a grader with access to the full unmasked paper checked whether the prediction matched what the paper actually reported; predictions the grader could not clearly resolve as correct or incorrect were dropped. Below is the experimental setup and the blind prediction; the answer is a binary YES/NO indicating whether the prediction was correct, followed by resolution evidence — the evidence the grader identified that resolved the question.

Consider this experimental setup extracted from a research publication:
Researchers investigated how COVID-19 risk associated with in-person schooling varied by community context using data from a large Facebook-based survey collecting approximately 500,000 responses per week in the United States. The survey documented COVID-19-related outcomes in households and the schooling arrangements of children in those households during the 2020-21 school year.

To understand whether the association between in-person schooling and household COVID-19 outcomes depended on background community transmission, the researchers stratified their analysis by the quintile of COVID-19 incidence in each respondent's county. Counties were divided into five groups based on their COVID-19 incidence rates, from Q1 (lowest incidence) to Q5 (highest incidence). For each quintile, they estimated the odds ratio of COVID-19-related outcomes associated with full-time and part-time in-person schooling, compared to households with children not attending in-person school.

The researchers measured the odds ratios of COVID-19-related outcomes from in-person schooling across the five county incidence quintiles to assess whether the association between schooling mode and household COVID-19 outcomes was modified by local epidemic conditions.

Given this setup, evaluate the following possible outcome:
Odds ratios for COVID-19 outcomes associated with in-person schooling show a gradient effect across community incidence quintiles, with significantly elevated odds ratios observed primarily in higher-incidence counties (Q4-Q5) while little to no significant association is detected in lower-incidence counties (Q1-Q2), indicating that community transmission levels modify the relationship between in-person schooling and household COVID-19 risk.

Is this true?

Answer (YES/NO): NO